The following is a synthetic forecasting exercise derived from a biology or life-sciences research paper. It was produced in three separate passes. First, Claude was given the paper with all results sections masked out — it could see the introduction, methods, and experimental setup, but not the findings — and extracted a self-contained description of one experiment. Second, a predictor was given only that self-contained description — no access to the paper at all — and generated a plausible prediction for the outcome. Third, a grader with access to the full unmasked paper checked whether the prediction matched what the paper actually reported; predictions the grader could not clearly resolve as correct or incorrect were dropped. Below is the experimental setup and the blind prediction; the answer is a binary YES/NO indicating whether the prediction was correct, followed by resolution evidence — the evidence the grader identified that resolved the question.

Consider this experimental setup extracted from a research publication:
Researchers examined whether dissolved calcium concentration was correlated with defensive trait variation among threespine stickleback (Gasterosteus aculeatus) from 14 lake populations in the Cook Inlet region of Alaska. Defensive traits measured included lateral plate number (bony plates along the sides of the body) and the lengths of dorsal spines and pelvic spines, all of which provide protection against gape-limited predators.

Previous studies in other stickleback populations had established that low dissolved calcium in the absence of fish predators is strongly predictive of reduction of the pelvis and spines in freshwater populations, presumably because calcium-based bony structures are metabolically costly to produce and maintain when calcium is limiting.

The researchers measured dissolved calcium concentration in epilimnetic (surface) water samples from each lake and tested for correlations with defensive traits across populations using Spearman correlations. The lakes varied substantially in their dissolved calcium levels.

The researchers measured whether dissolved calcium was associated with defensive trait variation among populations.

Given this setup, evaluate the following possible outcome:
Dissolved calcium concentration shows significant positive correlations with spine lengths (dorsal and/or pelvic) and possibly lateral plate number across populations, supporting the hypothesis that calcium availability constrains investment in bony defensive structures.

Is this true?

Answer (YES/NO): NO